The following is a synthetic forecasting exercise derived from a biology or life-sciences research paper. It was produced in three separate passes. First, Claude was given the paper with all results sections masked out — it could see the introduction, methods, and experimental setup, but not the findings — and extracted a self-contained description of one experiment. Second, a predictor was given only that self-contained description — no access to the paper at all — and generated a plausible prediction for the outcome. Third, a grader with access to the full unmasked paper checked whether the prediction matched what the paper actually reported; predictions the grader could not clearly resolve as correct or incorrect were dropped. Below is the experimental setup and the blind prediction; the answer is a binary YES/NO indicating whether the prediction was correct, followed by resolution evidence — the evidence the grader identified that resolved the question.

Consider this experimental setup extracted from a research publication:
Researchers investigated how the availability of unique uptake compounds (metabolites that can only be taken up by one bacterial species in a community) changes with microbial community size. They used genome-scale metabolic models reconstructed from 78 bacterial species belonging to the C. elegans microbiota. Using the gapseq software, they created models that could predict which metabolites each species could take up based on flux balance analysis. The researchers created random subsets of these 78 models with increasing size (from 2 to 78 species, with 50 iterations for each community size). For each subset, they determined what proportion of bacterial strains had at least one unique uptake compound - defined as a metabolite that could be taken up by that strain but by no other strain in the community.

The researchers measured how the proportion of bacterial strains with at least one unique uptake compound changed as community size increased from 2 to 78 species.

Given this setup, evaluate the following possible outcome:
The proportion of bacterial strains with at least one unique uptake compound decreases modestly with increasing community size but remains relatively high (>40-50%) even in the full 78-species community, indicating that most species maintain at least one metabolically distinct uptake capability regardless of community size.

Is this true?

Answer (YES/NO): NO